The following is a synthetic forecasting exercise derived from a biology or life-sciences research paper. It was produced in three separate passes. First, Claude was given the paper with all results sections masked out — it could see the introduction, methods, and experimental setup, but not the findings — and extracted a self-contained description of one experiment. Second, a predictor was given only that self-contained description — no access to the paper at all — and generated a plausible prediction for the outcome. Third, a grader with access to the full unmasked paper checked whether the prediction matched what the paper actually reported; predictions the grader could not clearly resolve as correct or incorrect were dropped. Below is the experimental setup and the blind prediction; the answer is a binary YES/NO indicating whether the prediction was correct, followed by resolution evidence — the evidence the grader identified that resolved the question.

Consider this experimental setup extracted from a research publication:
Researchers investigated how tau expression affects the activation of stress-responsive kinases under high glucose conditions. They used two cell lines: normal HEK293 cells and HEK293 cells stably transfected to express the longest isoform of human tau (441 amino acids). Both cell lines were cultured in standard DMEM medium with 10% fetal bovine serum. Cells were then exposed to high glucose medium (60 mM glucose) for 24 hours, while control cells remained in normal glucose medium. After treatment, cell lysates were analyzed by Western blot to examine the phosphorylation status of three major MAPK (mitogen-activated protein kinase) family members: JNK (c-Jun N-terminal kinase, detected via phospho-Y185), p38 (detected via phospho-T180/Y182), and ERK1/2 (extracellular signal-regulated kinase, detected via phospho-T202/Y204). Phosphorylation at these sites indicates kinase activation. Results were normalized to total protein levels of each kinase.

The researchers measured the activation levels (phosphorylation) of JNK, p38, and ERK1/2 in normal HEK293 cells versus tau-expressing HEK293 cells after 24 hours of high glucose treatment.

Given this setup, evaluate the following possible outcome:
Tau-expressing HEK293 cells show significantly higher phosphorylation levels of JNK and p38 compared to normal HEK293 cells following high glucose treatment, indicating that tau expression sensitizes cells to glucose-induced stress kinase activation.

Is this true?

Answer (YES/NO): YES